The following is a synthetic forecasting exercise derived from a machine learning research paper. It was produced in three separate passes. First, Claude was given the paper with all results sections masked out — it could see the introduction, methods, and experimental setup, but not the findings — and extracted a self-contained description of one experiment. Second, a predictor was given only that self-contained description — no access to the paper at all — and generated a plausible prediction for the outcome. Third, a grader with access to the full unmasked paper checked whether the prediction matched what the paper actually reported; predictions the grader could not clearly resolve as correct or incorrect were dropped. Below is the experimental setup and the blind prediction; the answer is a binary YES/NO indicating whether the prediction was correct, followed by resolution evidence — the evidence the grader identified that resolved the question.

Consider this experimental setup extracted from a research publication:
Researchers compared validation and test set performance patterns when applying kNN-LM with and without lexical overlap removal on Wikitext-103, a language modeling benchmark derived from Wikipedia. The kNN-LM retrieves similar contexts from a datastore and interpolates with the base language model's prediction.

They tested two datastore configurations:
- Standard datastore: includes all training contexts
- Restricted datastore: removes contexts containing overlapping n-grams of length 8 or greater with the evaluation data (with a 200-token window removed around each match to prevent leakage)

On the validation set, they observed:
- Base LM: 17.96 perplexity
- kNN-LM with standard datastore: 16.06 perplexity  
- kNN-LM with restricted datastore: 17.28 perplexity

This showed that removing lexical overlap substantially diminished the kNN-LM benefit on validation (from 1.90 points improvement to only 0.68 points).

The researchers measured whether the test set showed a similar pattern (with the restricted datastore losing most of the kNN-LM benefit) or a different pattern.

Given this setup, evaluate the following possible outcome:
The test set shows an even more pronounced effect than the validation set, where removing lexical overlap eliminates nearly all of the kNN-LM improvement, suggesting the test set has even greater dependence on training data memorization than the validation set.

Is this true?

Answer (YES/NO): NO